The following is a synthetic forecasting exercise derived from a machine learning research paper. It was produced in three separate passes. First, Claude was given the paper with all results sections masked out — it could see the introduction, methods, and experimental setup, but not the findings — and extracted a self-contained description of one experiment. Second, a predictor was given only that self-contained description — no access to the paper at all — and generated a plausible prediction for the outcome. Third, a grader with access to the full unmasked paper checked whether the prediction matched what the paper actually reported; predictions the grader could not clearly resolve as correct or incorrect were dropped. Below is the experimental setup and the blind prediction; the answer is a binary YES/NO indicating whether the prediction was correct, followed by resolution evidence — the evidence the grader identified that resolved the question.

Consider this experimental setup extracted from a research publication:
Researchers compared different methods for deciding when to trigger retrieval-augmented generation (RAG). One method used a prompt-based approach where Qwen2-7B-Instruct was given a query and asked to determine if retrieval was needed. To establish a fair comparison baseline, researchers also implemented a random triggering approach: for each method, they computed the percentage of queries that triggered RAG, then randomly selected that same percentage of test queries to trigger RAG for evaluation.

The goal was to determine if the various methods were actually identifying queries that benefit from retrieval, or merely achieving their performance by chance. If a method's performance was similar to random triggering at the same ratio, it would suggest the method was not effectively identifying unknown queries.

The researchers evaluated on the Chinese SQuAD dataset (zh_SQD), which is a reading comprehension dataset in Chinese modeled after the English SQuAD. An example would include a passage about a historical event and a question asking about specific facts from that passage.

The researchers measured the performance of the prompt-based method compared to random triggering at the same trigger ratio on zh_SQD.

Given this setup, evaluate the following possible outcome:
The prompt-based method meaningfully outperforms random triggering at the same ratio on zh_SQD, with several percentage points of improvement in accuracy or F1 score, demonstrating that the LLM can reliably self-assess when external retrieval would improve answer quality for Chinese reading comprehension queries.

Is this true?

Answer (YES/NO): NO